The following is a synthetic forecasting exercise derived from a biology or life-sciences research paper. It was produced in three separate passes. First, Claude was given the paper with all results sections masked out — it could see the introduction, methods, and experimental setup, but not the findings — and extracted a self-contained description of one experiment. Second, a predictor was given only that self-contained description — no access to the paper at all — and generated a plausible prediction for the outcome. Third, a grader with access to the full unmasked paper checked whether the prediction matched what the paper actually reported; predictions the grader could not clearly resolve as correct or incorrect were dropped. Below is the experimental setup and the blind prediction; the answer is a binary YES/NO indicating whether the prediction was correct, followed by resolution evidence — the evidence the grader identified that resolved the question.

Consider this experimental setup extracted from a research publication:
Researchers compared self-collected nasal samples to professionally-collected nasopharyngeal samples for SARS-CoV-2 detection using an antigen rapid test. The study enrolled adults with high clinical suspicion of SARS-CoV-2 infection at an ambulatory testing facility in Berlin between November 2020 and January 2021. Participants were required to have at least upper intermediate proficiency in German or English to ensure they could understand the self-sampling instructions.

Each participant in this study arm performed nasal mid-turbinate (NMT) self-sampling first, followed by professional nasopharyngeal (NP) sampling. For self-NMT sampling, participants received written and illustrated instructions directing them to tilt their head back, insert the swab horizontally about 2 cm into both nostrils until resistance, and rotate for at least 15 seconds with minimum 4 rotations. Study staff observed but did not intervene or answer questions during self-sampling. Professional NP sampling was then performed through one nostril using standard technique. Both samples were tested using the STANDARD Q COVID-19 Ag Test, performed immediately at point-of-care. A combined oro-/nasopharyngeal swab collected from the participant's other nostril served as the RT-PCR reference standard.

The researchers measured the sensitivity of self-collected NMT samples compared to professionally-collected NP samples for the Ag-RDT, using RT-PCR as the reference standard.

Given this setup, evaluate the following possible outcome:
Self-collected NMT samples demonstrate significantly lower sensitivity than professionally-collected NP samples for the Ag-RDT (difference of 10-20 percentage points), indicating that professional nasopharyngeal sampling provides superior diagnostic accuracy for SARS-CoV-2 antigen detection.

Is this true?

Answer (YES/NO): NO